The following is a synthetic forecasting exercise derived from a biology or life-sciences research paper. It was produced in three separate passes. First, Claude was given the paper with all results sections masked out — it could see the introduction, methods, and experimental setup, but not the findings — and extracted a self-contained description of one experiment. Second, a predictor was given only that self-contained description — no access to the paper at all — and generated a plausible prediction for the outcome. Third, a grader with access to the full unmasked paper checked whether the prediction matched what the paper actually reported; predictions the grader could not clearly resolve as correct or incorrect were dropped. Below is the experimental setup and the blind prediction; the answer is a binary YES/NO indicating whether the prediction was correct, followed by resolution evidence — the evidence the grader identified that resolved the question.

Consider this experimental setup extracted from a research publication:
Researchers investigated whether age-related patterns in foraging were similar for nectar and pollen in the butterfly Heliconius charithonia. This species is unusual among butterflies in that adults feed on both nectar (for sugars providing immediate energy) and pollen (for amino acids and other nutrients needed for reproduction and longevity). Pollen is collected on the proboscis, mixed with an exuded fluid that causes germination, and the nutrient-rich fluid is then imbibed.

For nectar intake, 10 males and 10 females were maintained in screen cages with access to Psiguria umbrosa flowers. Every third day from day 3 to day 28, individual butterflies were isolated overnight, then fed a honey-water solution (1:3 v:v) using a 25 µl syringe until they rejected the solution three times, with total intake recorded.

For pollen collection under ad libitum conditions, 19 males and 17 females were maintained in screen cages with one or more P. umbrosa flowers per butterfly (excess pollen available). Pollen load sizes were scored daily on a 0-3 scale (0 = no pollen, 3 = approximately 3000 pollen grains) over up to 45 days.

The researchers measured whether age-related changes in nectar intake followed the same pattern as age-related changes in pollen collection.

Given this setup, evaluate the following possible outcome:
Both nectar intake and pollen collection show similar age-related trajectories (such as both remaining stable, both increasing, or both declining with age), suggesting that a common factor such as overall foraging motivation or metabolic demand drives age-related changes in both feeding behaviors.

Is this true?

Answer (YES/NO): NO